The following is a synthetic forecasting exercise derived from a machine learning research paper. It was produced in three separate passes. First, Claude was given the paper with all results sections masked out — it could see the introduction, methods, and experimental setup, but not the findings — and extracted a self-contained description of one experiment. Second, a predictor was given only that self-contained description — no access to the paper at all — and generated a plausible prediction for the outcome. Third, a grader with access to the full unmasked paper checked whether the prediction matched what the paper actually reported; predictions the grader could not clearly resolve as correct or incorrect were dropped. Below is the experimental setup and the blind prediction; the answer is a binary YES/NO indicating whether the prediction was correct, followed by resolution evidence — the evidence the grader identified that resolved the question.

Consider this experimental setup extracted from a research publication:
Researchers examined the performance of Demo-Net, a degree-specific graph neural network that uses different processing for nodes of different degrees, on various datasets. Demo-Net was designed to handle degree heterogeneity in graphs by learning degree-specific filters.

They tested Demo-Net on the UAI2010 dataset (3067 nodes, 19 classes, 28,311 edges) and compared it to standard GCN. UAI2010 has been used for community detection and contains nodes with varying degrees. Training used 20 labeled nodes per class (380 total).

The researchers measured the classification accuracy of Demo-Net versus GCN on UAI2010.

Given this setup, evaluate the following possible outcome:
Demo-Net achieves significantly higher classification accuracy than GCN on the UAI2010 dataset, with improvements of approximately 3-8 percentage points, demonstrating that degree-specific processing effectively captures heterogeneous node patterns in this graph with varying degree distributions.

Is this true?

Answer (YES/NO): NO